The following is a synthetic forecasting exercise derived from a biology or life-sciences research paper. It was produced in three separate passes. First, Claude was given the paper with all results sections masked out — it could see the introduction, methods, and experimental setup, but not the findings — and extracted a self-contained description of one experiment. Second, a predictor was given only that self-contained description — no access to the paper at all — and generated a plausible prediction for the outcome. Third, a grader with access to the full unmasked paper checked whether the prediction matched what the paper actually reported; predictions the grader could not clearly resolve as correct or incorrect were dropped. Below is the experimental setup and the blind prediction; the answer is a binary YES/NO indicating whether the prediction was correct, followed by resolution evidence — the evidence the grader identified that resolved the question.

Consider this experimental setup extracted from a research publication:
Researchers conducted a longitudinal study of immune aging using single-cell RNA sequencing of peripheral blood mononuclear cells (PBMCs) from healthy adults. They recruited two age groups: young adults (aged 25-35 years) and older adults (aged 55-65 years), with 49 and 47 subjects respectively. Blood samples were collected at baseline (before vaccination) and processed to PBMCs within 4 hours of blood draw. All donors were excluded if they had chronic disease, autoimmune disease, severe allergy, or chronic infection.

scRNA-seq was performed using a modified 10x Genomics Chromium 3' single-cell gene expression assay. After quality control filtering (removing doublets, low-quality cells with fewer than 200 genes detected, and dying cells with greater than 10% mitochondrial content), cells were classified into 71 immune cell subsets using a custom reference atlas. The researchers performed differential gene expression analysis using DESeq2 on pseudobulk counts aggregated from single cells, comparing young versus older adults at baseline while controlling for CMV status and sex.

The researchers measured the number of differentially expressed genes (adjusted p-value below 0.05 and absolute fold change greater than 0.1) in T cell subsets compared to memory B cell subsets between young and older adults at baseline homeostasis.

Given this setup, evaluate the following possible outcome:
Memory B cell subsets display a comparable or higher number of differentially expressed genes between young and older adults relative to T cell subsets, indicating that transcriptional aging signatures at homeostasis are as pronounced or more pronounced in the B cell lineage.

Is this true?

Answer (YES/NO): NO